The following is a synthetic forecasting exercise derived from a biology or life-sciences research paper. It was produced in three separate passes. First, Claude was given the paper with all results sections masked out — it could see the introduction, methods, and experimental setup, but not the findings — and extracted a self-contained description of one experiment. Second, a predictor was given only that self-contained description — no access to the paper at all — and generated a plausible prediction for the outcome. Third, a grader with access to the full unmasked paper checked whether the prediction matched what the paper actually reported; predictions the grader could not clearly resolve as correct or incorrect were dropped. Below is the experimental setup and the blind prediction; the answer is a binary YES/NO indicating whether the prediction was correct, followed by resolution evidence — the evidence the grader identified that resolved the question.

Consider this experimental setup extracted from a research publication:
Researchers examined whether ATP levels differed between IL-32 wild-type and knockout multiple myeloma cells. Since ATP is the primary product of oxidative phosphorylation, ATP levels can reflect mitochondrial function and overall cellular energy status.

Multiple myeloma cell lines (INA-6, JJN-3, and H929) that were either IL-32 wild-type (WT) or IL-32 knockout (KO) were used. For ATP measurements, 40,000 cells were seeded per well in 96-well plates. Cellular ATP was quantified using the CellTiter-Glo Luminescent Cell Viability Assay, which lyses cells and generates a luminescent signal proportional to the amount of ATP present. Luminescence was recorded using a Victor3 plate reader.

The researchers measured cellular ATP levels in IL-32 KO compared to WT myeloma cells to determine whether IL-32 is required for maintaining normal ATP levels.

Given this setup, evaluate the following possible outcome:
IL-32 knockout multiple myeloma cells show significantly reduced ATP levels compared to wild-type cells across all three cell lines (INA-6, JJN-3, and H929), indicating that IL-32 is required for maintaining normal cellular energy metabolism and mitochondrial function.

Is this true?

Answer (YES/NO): YES